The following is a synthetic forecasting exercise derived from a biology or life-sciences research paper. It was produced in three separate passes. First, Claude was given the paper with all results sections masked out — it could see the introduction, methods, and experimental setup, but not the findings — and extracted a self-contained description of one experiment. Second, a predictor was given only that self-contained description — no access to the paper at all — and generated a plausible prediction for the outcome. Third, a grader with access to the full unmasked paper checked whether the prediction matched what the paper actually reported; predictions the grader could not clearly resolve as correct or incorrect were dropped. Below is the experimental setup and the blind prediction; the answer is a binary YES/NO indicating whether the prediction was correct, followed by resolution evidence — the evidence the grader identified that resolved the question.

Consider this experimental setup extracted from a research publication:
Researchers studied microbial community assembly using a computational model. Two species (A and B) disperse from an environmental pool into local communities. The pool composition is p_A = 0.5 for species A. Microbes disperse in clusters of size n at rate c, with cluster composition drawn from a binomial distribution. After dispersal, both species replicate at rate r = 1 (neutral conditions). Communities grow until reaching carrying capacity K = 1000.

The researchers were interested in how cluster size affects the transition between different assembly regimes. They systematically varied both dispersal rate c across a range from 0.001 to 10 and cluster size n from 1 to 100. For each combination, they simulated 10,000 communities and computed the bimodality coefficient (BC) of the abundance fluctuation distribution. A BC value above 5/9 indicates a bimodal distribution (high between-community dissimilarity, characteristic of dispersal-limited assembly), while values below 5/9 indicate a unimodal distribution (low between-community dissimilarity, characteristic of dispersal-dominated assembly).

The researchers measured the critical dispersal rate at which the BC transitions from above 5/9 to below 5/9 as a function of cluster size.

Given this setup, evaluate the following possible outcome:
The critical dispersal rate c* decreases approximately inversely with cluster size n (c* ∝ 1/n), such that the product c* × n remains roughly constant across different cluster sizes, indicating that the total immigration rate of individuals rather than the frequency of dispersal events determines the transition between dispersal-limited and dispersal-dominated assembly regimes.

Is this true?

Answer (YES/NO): NO